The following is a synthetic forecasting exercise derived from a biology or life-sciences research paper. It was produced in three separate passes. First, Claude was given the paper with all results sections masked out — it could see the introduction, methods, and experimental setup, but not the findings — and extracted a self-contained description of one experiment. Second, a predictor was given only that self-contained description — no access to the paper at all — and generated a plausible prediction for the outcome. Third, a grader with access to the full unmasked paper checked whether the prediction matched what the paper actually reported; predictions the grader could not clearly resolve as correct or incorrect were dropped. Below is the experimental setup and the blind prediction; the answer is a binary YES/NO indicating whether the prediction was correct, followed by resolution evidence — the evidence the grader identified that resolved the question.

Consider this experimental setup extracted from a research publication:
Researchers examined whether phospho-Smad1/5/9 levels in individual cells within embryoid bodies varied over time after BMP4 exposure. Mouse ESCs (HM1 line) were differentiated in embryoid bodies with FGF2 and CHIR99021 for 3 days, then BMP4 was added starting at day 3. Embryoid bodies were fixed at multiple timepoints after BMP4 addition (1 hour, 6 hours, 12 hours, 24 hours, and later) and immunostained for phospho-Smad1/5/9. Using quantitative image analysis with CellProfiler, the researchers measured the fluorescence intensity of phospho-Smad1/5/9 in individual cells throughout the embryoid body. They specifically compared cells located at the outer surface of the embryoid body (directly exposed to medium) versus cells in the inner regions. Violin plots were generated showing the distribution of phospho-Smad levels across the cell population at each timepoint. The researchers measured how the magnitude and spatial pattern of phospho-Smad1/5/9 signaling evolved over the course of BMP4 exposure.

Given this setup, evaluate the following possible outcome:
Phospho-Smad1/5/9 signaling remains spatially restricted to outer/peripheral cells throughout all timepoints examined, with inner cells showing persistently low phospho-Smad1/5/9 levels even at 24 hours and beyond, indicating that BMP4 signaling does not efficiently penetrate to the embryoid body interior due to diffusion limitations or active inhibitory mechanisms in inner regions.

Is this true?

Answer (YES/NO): YES